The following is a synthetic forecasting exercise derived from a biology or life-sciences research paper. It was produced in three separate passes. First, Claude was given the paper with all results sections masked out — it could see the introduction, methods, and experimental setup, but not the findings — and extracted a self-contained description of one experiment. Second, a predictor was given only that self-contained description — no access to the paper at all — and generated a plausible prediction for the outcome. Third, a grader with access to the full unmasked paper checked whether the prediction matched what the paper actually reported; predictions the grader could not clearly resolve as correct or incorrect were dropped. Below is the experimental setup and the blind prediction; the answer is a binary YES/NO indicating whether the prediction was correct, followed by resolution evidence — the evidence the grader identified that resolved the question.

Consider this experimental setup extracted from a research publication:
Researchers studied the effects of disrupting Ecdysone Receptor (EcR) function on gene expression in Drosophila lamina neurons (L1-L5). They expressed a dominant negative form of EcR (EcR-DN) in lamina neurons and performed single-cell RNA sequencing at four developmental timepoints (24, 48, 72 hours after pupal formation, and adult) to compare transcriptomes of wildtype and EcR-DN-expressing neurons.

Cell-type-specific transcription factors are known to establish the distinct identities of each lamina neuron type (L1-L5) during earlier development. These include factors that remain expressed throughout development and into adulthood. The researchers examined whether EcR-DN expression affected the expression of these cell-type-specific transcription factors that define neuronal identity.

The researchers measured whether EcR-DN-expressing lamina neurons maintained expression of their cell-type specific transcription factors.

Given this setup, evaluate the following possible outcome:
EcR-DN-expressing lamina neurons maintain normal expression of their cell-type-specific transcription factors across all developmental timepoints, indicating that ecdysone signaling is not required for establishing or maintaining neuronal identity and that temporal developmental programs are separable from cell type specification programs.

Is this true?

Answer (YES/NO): YES